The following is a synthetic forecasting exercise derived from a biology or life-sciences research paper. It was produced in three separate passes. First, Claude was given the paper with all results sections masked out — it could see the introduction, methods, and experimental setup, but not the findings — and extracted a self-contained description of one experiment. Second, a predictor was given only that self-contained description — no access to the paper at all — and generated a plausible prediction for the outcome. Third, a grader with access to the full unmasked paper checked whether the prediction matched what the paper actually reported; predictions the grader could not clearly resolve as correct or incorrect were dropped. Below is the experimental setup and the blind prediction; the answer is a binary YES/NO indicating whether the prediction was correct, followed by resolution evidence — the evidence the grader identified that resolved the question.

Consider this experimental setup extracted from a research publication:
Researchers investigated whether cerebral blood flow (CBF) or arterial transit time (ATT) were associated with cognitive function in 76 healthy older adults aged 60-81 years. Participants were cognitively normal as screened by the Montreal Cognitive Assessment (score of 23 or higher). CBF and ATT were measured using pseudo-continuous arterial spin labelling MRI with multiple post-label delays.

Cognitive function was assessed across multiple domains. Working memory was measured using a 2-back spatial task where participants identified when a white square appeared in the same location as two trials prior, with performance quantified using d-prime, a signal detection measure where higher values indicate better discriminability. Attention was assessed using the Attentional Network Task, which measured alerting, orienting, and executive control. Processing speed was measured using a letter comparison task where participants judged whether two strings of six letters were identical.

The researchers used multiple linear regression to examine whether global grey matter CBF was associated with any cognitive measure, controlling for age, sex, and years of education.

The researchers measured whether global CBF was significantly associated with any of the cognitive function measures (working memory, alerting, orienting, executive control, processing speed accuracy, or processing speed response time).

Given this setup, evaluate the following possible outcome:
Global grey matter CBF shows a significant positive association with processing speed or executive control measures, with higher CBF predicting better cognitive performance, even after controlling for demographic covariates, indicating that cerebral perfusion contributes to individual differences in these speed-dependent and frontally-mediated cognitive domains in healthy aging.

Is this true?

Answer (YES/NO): NO